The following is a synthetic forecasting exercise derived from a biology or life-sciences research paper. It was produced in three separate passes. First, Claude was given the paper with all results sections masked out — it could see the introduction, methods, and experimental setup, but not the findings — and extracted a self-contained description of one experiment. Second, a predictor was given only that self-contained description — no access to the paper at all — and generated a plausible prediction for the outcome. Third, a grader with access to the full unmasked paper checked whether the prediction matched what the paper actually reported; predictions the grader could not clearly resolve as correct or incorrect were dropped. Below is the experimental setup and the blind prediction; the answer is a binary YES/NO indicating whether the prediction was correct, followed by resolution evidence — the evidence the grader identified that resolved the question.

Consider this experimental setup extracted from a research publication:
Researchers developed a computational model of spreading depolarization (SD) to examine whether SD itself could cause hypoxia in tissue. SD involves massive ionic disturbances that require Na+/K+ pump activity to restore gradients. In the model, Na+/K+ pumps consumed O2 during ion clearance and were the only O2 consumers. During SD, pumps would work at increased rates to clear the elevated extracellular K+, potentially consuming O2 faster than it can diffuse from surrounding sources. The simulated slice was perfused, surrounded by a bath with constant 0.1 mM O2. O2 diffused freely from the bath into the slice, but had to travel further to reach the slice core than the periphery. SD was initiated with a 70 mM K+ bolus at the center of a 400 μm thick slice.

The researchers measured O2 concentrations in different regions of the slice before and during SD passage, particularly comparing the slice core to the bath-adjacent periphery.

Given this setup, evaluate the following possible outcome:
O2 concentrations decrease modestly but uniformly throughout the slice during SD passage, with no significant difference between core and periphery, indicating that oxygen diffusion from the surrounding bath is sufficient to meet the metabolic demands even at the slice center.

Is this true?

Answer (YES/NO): NO